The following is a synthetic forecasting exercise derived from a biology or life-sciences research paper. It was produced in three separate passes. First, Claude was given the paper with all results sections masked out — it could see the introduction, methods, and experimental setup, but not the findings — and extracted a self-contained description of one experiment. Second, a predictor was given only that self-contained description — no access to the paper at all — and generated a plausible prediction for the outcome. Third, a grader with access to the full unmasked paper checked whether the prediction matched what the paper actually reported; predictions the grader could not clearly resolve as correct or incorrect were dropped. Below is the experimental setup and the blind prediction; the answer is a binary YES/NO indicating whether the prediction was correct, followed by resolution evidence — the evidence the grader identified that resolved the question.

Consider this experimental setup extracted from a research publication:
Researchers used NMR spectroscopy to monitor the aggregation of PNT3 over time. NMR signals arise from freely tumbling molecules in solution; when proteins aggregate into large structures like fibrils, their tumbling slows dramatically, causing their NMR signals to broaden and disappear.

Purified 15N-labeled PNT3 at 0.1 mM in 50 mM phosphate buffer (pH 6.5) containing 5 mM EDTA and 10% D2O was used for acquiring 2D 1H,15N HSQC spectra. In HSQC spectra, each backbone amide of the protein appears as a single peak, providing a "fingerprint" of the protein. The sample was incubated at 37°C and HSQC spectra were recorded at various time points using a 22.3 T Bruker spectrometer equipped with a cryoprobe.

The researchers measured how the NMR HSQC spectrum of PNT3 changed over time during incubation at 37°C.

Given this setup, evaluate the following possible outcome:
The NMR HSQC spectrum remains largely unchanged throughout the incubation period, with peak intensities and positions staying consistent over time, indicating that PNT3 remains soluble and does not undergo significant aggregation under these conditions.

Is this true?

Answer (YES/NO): NO